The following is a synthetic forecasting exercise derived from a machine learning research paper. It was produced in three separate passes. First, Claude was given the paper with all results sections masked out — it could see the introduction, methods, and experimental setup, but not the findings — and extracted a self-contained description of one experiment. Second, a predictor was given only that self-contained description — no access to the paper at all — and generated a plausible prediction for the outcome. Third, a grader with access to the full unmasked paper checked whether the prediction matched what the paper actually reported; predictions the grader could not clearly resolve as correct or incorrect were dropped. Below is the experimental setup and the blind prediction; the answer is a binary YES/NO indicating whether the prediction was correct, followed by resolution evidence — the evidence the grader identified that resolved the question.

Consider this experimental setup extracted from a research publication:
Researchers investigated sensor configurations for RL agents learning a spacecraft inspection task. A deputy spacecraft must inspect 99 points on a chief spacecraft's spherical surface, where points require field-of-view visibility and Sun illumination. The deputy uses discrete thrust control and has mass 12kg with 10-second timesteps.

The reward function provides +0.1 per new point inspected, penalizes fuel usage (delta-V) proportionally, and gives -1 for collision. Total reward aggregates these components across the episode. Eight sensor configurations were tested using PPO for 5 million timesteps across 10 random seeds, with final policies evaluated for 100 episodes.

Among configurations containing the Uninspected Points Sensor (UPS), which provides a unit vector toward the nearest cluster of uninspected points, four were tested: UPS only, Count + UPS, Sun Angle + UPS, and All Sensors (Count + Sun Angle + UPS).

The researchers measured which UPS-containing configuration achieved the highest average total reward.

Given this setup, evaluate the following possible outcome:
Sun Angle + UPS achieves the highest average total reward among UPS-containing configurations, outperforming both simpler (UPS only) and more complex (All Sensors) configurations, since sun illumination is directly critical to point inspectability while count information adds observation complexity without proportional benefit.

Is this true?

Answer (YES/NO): YES